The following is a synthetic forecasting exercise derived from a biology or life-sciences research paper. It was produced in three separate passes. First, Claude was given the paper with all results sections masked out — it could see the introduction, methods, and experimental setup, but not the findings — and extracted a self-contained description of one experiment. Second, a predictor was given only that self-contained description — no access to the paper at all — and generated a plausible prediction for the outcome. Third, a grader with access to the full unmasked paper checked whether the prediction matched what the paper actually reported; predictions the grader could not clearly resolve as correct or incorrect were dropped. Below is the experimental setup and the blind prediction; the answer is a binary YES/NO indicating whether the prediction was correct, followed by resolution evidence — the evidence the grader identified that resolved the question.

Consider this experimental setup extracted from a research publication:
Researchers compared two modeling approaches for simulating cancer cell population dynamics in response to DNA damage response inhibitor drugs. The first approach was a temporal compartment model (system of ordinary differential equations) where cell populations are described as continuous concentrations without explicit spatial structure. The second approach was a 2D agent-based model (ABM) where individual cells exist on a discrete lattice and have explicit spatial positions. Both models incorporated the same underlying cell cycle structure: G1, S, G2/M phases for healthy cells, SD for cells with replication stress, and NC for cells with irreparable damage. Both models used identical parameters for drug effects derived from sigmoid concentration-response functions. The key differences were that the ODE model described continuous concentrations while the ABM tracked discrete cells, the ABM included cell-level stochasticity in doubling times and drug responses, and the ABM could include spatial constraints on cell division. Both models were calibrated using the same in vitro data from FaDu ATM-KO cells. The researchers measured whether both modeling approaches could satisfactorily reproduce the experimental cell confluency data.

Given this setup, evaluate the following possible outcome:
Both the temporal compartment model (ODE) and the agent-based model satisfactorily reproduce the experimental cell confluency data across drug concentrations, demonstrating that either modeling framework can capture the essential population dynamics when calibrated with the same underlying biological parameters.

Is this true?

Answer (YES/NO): YES